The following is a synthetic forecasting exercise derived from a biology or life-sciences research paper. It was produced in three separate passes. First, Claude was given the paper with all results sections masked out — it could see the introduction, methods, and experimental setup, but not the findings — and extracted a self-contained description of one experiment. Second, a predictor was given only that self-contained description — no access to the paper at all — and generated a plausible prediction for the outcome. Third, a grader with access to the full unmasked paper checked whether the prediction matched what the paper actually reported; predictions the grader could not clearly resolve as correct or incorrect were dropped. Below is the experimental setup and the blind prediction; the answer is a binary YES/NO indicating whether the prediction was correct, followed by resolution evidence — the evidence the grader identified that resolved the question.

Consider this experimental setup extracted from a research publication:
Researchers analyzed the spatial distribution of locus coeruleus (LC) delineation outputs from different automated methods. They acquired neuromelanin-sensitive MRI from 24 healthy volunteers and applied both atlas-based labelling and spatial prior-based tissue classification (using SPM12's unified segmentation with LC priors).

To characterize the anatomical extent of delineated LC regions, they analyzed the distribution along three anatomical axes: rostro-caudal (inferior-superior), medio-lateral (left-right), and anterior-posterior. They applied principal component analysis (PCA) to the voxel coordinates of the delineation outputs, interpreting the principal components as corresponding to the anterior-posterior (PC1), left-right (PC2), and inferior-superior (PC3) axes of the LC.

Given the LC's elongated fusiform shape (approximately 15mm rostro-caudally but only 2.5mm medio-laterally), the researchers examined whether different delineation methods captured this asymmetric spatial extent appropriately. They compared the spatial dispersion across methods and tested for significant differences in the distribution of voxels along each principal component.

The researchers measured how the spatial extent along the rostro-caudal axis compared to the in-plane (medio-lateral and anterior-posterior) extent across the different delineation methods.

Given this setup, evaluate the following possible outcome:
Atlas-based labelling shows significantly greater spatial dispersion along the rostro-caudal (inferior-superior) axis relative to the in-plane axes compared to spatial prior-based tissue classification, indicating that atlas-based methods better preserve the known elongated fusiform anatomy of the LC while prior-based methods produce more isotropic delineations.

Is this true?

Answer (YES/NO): NO